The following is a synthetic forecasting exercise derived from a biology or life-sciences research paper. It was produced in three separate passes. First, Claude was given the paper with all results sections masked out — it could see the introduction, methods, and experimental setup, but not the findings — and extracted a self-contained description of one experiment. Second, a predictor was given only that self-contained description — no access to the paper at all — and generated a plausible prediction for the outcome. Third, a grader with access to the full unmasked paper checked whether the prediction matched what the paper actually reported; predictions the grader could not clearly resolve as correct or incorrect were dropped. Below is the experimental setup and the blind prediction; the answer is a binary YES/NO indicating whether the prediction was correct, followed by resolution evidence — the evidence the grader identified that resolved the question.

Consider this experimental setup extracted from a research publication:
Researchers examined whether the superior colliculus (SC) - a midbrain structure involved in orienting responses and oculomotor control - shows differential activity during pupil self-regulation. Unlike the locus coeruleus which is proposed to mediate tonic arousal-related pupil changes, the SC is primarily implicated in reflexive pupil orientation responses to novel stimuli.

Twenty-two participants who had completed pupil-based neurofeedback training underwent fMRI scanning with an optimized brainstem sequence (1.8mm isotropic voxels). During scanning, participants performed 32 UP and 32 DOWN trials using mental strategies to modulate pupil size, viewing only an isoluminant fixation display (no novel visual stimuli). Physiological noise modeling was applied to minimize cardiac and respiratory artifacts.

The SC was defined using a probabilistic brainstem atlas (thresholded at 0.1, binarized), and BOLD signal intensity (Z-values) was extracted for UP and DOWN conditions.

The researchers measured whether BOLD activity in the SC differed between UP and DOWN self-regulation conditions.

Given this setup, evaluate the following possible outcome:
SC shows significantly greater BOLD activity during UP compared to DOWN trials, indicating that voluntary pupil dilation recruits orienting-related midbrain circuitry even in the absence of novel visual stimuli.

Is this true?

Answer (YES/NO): NO